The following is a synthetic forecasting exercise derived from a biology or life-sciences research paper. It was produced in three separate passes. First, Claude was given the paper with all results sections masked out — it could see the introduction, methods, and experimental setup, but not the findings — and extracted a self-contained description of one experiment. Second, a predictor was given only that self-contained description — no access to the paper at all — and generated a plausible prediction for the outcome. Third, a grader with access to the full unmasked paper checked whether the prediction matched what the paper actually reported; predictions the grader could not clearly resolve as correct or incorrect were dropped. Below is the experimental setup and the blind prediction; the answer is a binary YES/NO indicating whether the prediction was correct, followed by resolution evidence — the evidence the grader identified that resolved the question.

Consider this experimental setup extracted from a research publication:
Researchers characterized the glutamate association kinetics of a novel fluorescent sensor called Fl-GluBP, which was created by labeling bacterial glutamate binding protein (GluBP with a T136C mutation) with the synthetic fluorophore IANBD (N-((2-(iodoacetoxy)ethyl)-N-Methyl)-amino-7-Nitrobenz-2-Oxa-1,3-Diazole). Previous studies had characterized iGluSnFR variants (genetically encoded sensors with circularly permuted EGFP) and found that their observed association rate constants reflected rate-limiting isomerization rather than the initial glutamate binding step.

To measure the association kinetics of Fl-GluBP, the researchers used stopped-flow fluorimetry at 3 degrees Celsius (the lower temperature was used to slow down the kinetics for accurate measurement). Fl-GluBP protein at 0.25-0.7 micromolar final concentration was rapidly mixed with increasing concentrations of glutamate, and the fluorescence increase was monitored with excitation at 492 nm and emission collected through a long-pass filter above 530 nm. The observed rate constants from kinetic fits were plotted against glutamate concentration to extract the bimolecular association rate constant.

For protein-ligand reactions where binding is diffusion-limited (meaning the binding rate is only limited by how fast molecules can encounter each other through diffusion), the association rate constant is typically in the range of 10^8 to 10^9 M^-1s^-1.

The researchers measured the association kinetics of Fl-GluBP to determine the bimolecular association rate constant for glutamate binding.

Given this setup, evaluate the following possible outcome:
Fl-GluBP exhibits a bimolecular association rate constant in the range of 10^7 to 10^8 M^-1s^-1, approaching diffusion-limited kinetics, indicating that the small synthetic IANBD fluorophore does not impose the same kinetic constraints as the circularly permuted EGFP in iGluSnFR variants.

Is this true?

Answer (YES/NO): NO